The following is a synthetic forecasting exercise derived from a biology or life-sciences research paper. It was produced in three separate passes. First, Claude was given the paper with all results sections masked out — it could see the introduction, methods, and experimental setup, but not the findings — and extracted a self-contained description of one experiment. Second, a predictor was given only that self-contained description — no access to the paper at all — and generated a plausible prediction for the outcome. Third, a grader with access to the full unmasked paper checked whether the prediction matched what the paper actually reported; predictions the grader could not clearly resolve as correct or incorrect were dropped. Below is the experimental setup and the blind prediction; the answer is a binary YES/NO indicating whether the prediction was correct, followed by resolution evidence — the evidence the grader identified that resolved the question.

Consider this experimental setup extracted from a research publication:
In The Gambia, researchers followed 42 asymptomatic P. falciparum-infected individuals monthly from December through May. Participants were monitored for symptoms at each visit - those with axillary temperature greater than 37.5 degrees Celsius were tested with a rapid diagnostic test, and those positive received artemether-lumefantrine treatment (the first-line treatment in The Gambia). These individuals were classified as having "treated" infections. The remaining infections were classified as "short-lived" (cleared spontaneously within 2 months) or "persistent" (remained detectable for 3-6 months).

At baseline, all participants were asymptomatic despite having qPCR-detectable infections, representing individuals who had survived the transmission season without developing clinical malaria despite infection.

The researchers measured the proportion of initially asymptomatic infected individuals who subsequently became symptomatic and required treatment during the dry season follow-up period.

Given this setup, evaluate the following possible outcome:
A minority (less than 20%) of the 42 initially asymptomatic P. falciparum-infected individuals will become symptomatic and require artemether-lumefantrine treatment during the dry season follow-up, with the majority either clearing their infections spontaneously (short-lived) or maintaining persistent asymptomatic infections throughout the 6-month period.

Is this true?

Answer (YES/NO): YES